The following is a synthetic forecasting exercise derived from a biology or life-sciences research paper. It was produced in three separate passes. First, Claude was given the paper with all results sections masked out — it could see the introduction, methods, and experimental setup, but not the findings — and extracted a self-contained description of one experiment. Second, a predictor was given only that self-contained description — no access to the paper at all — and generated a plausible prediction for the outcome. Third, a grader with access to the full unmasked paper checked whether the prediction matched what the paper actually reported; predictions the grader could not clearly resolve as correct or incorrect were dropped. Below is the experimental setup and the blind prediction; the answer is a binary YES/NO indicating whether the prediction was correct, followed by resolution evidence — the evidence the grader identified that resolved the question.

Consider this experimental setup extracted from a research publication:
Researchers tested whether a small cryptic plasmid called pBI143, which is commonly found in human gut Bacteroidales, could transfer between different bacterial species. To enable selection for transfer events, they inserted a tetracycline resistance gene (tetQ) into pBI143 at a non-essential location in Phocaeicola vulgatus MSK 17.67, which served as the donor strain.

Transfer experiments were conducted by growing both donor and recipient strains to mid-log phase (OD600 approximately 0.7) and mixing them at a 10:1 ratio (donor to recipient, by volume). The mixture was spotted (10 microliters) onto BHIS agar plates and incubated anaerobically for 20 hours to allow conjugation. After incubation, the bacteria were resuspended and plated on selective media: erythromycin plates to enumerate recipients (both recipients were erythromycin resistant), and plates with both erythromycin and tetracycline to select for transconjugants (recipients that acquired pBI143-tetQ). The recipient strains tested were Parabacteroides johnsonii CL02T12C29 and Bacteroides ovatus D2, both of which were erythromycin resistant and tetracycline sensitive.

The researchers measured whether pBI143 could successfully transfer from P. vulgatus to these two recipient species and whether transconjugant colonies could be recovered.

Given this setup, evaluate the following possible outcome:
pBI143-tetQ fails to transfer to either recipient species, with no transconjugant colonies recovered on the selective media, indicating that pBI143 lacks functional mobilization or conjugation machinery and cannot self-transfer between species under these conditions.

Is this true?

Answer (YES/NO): NO